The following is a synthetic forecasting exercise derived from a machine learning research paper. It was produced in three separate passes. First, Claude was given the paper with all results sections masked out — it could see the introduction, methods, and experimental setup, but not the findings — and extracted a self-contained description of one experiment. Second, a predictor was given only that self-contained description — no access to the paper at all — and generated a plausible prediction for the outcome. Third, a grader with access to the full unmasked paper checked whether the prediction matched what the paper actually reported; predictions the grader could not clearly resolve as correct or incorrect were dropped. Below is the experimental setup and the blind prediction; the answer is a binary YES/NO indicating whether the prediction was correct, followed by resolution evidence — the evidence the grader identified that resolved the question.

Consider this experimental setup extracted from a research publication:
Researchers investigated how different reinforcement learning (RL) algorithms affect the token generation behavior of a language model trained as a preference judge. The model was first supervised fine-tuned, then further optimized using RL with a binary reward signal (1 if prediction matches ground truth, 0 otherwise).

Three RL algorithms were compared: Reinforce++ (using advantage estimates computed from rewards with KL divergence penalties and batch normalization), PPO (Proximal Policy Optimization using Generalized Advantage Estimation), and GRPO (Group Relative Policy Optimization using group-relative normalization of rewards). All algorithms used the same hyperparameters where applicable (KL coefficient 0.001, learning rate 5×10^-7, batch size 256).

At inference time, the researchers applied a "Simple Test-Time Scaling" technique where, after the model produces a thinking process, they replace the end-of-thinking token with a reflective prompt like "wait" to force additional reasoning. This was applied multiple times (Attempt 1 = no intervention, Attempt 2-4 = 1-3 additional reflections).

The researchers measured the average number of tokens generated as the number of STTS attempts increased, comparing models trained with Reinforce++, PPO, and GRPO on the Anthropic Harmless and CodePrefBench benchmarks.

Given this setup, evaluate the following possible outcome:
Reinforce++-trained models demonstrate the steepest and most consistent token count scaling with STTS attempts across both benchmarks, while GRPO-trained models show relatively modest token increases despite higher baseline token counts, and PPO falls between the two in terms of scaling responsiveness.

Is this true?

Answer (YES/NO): NO